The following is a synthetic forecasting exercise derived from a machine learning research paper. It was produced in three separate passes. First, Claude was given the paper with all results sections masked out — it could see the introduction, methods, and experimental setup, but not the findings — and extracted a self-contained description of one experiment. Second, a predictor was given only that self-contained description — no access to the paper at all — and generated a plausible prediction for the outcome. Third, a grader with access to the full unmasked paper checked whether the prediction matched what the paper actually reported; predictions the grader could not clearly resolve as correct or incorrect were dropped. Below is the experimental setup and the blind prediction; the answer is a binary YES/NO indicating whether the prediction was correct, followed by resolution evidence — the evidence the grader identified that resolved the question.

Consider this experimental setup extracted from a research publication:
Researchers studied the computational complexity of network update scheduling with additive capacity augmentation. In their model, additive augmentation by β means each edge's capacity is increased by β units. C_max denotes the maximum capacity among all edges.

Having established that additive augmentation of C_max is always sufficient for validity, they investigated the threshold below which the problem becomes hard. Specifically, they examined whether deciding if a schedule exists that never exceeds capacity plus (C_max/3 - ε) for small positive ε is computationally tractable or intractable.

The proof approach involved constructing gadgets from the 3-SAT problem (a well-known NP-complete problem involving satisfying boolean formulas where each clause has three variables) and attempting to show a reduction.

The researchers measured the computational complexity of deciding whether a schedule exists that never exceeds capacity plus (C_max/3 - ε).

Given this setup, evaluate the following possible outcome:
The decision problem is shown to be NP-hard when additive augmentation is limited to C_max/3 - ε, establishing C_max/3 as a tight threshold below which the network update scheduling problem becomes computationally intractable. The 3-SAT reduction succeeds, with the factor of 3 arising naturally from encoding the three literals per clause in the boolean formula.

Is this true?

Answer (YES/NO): NO